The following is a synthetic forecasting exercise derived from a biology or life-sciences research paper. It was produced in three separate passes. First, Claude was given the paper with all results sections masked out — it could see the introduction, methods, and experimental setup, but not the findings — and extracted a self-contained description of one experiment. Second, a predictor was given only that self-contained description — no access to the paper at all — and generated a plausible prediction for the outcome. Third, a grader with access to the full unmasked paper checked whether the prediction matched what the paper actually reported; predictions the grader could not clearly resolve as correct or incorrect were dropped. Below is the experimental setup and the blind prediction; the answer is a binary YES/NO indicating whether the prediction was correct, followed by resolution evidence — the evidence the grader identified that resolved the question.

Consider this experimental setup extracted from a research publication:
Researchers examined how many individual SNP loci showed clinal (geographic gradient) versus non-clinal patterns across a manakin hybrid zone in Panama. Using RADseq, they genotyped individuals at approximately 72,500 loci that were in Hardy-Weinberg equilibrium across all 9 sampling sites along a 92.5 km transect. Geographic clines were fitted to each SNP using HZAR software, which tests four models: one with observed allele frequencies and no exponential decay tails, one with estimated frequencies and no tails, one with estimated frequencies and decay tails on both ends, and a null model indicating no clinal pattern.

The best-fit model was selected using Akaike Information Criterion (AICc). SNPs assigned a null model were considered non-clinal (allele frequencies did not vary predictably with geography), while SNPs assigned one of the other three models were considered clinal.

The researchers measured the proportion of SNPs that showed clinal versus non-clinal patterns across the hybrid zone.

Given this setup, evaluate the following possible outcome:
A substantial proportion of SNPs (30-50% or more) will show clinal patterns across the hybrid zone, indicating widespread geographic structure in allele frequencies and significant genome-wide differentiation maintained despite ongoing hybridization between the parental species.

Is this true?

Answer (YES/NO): YES